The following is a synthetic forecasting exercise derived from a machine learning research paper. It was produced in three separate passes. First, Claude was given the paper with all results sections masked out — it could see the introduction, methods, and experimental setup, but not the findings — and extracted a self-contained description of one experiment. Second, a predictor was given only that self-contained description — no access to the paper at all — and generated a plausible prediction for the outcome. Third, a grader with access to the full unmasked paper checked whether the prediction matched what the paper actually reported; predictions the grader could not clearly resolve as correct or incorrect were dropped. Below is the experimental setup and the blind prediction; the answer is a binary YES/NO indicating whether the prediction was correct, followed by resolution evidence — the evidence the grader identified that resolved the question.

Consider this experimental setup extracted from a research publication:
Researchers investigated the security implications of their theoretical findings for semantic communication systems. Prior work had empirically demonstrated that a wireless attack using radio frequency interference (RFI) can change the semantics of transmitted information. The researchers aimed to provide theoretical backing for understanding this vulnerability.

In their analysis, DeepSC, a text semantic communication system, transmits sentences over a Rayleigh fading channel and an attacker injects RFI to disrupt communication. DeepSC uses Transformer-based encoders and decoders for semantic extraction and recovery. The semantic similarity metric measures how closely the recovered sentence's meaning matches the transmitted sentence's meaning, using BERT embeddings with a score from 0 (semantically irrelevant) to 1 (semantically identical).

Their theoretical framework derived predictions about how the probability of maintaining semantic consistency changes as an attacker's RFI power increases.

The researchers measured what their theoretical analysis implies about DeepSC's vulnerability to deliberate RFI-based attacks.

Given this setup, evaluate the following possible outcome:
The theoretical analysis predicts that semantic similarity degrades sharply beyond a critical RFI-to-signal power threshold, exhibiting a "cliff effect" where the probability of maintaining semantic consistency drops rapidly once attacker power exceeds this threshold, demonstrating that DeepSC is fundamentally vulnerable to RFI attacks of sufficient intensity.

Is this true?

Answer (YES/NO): NO